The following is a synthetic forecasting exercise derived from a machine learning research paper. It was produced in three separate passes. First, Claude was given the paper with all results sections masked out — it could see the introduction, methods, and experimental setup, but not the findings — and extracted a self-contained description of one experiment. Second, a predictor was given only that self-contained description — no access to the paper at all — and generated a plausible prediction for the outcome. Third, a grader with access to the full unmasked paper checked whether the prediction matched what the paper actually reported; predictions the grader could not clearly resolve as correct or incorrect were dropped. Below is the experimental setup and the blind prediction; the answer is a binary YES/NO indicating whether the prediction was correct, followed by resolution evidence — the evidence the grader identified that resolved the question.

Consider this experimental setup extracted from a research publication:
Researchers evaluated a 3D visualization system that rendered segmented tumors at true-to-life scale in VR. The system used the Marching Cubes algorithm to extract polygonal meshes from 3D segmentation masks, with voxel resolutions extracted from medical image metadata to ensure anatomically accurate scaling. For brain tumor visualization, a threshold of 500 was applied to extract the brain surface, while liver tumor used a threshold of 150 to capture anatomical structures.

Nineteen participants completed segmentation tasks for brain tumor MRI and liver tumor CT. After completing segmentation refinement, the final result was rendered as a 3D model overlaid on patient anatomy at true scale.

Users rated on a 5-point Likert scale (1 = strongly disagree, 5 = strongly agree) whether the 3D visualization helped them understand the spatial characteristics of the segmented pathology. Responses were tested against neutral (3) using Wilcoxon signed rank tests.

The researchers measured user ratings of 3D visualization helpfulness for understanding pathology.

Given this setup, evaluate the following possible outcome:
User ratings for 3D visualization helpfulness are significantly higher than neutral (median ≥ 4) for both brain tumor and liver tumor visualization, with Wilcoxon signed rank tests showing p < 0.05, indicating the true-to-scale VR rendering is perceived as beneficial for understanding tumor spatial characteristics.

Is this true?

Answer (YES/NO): NO